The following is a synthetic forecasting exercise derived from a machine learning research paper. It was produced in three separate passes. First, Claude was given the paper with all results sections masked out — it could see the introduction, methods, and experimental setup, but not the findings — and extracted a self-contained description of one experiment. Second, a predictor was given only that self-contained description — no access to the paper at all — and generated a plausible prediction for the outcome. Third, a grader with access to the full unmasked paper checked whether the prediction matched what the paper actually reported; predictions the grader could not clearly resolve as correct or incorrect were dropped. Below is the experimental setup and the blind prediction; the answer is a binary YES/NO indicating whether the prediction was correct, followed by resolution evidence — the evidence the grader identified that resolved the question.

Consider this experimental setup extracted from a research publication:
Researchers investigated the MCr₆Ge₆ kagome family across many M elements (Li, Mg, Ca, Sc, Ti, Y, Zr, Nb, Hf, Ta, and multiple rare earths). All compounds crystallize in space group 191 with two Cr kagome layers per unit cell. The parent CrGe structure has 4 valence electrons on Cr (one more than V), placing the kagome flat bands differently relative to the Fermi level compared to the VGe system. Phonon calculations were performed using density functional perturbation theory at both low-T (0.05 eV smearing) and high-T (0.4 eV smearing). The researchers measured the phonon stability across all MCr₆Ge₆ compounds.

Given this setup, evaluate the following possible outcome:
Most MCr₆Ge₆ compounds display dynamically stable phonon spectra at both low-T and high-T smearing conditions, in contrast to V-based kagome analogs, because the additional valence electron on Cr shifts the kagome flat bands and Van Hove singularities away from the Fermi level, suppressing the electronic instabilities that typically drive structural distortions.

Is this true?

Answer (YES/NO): YES